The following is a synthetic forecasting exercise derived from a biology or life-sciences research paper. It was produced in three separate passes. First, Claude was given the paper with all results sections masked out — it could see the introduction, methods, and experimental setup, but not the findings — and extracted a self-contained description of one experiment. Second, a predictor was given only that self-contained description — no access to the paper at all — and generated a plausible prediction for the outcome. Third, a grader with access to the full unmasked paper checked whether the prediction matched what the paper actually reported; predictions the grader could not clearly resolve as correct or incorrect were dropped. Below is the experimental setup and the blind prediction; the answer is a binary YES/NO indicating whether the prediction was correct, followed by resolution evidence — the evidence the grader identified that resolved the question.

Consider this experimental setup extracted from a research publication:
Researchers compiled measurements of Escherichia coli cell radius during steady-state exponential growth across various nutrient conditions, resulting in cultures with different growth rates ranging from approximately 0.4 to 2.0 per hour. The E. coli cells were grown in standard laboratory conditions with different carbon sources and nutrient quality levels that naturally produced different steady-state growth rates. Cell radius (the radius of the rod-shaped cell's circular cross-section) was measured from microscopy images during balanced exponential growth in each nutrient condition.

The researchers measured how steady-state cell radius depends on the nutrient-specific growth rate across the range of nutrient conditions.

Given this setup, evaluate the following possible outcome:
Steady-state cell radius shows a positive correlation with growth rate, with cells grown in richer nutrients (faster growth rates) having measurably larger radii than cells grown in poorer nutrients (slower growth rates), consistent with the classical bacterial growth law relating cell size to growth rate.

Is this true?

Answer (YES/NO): YES